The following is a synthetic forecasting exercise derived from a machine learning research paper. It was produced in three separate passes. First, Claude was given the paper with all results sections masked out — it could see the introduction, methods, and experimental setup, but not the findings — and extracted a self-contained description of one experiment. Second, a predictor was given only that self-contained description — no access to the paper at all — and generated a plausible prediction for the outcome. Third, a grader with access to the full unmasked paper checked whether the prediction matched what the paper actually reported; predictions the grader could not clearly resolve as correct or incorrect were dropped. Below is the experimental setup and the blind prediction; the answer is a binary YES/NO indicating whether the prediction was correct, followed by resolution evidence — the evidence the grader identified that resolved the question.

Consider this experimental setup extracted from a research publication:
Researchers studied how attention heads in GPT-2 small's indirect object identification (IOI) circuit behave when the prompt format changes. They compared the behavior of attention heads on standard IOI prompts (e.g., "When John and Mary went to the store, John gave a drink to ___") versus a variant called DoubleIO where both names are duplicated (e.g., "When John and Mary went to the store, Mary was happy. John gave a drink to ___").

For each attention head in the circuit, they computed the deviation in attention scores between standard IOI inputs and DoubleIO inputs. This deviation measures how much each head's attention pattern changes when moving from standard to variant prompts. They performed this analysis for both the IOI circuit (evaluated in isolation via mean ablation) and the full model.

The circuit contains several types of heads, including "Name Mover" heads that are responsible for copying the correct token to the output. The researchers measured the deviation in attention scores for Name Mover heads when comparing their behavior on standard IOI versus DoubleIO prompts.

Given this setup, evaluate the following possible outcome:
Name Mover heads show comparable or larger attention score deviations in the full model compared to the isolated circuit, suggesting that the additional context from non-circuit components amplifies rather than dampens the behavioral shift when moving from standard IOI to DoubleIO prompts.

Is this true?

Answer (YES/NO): YES